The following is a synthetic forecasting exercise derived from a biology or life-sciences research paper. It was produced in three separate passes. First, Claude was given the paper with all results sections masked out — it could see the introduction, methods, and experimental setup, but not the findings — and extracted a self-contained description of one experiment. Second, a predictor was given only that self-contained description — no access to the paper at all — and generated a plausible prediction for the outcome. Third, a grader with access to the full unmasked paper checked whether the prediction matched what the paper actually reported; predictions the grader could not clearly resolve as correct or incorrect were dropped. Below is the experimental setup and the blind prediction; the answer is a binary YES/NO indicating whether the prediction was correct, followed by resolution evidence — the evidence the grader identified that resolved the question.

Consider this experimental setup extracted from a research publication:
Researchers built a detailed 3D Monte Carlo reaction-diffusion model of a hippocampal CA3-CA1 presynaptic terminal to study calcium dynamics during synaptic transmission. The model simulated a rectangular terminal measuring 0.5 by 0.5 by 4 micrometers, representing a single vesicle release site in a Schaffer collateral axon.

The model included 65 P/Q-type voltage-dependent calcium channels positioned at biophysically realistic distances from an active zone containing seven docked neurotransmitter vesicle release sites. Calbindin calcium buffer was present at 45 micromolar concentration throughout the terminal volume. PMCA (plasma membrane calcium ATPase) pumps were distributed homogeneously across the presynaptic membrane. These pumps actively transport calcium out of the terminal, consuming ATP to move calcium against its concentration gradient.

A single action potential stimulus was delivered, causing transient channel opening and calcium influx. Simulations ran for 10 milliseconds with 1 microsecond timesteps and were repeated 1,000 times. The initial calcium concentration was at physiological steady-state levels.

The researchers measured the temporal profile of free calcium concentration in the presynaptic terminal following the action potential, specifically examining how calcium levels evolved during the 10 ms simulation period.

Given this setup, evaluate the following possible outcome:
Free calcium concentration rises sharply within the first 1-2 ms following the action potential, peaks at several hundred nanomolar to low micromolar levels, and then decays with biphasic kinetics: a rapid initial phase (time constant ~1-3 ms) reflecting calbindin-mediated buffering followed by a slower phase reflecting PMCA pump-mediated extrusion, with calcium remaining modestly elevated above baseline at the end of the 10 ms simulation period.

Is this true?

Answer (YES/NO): NO